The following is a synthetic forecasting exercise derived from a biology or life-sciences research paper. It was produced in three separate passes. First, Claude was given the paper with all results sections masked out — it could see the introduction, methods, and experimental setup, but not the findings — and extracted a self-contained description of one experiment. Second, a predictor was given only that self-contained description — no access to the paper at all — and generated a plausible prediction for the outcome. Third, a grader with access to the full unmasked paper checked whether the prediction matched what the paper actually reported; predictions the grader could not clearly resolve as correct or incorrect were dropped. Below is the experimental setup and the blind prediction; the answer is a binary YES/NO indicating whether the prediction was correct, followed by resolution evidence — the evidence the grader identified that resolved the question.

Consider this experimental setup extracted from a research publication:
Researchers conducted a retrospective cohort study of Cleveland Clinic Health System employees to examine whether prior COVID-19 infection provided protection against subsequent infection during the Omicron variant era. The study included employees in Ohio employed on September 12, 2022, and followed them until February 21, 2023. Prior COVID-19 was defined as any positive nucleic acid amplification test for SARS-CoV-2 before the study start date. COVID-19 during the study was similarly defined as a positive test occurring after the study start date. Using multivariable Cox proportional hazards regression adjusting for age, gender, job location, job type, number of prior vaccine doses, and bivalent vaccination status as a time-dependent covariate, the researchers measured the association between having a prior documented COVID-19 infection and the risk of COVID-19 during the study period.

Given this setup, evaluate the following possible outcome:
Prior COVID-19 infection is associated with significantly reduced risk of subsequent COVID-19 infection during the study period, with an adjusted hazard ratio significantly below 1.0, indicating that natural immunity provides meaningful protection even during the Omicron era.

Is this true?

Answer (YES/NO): YES